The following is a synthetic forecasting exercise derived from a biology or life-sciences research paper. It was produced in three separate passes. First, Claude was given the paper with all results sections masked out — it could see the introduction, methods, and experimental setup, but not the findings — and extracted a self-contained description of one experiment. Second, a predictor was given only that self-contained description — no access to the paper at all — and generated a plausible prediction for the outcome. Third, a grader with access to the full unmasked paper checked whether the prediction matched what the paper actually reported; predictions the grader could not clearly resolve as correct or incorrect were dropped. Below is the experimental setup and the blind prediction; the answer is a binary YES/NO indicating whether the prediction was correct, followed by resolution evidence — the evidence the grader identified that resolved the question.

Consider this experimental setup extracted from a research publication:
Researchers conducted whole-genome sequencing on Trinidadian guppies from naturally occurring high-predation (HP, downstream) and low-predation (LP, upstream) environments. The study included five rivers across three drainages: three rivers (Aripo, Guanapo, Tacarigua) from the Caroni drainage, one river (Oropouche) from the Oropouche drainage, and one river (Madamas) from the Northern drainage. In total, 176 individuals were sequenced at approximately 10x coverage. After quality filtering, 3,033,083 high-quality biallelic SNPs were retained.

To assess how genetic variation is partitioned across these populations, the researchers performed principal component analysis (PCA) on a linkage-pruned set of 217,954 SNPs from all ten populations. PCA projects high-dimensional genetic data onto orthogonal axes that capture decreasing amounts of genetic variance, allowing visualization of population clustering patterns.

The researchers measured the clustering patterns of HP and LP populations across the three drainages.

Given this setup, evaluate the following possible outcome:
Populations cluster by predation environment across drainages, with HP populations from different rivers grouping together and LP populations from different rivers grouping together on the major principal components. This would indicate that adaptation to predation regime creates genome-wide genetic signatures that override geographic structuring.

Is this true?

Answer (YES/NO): NO